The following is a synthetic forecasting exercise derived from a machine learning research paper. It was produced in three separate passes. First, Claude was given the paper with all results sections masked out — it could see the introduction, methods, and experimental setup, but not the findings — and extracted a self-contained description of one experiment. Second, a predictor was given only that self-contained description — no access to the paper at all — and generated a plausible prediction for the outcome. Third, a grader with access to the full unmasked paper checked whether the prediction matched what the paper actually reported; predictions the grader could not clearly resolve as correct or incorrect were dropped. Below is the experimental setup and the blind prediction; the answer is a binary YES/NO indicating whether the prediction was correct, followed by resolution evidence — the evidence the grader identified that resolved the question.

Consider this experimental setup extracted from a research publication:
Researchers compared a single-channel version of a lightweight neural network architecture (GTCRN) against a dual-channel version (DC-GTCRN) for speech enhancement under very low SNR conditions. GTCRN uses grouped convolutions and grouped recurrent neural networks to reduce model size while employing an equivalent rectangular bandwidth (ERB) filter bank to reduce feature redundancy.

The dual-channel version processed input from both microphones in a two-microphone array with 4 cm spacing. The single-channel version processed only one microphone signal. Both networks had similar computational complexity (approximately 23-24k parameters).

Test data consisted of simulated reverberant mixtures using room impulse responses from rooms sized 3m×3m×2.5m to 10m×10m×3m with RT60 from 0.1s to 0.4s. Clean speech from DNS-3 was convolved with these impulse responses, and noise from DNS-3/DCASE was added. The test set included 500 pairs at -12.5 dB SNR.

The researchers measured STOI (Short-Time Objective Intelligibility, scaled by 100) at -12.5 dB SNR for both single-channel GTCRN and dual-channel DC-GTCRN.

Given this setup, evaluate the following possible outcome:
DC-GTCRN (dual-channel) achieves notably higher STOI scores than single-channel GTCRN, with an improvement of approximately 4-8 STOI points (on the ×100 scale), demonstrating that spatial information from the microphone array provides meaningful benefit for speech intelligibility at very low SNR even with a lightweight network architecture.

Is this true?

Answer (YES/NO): NO